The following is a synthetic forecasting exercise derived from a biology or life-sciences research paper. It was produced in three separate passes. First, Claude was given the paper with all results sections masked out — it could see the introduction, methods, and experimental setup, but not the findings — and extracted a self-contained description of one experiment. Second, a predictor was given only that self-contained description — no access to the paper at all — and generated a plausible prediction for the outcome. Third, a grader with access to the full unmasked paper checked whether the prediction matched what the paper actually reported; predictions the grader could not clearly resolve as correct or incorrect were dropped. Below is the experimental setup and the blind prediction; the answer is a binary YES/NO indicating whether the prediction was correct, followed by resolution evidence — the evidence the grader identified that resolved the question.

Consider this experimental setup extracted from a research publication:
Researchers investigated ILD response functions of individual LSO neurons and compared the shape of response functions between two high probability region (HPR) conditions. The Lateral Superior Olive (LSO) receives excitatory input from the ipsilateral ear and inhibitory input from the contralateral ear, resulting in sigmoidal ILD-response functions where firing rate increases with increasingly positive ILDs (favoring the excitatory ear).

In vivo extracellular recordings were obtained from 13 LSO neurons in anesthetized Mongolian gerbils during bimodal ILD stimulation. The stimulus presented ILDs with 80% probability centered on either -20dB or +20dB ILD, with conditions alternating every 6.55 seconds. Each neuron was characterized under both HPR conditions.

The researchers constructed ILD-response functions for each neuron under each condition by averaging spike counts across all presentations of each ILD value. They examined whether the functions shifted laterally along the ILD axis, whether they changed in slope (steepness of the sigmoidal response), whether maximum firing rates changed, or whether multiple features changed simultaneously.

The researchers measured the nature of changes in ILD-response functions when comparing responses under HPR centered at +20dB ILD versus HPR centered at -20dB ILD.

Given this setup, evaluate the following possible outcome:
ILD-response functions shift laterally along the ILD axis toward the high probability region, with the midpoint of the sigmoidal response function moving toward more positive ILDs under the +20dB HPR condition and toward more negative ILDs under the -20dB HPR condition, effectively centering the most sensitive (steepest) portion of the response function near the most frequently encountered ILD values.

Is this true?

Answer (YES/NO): NO